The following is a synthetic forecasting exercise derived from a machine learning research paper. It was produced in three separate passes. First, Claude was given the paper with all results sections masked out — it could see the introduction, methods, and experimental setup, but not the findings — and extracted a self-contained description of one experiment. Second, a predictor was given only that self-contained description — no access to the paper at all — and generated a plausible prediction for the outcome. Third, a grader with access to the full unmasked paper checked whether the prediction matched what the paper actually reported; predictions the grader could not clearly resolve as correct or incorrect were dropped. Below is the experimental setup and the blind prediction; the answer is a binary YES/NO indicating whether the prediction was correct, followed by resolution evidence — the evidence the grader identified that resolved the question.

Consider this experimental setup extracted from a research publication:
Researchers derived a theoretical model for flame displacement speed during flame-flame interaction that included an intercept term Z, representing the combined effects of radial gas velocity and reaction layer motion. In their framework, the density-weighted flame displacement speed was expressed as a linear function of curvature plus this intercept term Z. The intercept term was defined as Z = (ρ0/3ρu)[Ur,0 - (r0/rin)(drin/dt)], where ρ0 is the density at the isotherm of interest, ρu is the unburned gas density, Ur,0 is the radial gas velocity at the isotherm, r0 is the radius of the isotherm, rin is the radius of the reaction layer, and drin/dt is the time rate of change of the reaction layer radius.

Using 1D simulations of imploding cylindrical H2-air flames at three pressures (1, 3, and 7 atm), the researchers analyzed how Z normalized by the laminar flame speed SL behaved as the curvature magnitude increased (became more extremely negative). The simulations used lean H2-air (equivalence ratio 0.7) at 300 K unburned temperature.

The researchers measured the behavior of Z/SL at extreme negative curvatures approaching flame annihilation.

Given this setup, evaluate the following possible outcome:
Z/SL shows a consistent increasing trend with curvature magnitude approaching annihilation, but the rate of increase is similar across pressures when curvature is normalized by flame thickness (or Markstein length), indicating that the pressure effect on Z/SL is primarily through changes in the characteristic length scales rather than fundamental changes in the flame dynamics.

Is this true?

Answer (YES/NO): NO